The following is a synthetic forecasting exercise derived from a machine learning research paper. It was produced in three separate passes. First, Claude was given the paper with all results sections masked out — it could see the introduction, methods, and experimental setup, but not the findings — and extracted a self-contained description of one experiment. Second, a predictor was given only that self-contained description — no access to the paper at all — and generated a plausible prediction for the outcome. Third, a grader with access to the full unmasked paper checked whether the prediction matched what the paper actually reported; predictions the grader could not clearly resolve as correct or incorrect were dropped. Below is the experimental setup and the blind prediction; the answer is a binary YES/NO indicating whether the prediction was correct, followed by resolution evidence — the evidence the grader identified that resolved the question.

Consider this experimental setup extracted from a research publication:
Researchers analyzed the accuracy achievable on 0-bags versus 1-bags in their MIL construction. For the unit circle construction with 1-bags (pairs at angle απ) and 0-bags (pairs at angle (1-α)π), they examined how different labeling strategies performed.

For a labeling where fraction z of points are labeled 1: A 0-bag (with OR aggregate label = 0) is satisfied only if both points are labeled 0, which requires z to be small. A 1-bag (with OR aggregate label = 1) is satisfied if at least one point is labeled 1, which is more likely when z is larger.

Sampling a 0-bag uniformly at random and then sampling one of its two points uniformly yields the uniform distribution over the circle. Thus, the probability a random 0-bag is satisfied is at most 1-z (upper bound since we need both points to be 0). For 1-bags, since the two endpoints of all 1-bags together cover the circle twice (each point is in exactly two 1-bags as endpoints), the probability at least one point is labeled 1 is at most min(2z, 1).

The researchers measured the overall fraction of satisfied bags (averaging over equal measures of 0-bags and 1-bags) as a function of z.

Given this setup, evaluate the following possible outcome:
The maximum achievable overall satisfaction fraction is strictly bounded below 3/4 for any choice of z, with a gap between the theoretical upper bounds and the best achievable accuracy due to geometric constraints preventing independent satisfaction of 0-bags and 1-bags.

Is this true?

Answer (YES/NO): NO